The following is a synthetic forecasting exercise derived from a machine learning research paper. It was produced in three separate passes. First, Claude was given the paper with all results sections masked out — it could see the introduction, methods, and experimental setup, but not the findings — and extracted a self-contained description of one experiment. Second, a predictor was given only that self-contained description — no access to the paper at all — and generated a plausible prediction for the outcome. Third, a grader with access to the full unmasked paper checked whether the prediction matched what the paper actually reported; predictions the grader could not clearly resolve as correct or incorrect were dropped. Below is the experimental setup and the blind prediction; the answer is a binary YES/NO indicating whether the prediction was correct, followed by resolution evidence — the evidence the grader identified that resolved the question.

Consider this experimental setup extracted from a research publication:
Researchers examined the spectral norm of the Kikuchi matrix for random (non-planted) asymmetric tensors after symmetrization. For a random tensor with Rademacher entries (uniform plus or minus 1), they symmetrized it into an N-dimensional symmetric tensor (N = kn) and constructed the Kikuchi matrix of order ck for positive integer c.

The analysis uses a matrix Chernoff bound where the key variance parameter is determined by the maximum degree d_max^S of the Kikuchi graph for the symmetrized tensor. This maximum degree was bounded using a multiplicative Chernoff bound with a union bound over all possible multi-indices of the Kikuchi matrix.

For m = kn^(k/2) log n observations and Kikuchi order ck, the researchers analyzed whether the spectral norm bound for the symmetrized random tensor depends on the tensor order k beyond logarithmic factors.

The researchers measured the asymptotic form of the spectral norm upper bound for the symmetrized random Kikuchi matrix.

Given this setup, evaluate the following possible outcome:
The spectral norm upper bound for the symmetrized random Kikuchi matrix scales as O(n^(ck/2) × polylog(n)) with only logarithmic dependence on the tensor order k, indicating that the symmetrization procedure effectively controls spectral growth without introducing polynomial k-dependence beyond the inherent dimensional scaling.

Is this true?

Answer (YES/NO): NO